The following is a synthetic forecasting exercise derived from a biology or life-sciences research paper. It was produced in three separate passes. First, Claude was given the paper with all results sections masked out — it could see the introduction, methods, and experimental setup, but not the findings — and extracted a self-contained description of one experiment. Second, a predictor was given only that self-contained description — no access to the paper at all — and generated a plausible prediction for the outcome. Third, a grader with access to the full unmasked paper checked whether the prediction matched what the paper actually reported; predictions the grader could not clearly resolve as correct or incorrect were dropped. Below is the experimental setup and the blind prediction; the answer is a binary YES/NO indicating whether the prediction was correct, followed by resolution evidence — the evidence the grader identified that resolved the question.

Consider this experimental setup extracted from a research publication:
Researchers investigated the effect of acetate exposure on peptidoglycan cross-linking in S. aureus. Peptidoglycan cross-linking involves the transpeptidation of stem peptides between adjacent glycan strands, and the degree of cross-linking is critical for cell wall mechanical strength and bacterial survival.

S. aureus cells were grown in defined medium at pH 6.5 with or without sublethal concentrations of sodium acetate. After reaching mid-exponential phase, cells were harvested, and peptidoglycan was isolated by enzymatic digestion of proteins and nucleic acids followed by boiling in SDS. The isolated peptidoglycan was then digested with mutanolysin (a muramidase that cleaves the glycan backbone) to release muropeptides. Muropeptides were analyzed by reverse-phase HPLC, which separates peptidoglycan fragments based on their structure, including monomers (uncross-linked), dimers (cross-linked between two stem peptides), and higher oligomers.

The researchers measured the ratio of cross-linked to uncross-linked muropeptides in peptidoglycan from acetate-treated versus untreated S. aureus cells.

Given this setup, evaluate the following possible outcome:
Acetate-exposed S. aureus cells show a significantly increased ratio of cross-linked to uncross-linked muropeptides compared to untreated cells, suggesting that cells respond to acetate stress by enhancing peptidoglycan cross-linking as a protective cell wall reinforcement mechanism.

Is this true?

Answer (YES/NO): NO